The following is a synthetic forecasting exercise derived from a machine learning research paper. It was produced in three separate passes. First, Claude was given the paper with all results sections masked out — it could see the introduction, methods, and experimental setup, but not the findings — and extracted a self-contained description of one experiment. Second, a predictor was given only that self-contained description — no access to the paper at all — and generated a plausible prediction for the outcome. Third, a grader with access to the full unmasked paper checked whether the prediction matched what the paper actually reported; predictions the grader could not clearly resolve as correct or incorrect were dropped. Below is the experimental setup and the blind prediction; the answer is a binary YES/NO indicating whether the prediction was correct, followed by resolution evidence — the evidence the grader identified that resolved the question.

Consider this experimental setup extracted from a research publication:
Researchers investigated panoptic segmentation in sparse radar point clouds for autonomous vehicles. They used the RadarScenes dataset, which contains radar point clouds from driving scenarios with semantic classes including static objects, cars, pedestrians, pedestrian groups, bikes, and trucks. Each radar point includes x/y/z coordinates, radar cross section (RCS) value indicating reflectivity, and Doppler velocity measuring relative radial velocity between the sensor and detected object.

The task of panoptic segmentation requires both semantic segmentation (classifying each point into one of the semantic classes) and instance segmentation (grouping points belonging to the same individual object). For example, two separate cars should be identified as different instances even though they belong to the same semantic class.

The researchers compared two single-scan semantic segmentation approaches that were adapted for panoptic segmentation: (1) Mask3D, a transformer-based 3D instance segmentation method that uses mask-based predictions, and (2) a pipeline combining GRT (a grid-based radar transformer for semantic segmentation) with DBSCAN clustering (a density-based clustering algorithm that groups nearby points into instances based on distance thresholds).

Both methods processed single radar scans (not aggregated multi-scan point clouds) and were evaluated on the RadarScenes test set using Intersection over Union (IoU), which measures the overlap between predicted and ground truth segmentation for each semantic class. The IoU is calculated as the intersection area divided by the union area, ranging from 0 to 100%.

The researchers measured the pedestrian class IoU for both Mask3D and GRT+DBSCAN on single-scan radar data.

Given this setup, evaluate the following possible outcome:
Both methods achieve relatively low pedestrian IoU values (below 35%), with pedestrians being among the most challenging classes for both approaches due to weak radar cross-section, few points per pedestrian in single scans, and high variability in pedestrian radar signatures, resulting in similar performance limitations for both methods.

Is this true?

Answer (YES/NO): YES